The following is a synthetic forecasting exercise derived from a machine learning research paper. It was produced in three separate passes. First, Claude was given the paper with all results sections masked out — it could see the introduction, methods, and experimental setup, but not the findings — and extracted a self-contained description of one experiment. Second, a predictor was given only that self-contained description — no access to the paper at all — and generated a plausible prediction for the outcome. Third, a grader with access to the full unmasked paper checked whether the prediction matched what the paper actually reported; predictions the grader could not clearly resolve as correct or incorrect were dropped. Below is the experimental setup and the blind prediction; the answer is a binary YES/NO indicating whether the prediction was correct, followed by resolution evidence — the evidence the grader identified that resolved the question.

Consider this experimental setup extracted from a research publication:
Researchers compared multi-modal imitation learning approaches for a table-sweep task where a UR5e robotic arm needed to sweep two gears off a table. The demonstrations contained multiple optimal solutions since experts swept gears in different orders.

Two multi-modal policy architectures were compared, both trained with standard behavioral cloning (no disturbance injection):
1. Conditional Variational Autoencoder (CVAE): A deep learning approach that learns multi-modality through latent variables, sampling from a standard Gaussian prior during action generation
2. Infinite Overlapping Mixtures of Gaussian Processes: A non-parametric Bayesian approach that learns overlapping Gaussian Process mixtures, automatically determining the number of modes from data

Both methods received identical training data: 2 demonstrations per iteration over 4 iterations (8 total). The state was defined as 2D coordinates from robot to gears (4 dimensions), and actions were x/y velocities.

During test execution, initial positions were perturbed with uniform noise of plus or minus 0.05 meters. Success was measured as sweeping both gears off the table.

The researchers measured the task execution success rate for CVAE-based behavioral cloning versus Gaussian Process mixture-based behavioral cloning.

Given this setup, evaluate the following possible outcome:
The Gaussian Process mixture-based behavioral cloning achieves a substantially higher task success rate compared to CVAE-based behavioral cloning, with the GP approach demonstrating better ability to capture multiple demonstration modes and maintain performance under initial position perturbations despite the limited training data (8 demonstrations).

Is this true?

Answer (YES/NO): NO